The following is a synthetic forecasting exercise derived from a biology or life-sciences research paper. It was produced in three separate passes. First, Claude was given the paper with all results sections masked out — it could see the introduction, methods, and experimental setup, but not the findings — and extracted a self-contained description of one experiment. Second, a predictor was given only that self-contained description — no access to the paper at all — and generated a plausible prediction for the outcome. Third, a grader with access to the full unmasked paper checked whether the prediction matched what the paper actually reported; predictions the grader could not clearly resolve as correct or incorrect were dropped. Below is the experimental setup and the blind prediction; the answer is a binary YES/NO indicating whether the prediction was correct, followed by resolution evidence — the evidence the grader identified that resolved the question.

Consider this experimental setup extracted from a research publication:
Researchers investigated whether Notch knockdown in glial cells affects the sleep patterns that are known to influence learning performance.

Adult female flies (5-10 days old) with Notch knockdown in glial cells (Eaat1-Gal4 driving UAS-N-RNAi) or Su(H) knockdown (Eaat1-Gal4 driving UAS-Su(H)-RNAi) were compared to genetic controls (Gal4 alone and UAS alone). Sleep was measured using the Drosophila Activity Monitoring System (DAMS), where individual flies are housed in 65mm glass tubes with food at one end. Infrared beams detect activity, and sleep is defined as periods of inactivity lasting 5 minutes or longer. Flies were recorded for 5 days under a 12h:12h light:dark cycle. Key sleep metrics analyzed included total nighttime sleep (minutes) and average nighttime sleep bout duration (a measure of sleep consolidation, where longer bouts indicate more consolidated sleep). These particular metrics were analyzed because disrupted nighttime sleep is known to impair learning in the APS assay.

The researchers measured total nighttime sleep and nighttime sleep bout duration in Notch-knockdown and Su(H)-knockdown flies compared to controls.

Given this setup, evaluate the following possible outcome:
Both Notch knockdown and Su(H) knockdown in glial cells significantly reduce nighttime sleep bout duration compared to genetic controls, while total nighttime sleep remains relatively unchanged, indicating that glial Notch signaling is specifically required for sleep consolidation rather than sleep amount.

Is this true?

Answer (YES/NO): NO